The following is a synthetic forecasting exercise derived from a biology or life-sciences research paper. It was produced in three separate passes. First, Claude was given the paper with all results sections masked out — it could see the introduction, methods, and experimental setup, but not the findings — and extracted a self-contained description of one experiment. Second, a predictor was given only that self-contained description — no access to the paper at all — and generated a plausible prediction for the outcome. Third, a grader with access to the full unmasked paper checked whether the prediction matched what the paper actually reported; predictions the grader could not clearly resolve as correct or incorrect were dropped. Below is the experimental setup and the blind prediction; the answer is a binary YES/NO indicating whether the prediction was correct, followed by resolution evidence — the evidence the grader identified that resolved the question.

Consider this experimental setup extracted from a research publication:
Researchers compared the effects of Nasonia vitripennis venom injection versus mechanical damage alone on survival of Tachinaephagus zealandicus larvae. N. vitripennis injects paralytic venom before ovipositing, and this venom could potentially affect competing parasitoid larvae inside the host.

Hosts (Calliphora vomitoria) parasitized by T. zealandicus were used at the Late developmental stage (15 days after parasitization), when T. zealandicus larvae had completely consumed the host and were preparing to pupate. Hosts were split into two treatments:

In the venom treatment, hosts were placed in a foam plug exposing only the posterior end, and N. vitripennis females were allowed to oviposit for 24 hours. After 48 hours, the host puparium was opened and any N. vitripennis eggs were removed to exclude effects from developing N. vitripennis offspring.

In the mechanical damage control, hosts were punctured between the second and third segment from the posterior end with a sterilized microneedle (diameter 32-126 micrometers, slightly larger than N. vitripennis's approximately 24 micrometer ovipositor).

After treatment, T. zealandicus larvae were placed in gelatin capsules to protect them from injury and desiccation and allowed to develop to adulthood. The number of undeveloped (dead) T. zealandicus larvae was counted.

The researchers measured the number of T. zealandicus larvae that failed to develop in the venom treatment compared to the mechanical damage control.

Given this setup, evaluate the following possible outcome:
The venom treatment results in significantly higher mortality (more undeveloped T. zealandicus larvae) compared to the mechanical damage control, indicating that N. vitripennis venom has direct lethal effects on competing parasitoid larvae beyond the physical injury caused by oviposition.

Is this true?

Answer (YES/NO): YES